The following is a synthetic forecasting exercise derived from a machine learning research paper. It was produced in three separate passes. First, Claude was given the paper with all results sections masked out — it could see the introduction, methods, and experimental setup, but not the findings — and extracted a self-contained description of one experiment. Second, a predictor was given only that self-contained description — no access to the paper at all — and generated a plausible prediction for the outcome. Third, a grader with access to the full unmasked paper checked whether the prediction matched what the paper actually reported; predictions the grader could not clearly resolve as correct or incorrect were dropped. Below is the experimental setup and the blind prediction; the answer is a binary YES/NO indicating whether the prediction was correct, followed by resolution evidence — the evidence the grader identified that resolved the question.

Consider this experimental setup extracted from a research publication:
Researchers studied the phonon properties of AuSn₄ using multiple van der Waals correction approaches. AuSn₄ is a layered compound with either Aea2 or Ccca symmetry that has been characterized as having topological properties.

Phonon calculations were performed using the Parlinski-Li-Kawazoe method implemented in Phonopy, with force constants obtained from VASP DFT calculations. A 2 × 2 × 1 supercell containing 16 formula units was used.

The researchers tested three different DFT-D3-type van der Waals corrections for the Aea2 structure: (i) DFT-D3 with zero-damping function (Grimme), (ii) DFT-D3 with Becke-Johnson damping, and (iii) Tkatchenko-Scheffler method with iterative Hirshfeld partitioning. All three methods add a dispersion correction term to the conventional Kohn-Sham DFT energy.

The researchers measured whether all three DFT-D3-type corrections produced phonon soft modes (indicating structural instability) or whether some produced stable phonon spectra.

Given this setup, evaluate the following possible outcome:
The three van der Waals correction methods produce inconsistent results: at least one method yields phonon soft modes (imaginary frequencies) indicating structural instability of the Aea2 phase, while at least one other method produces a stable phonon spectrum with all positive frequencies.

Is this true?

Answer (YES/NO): NO